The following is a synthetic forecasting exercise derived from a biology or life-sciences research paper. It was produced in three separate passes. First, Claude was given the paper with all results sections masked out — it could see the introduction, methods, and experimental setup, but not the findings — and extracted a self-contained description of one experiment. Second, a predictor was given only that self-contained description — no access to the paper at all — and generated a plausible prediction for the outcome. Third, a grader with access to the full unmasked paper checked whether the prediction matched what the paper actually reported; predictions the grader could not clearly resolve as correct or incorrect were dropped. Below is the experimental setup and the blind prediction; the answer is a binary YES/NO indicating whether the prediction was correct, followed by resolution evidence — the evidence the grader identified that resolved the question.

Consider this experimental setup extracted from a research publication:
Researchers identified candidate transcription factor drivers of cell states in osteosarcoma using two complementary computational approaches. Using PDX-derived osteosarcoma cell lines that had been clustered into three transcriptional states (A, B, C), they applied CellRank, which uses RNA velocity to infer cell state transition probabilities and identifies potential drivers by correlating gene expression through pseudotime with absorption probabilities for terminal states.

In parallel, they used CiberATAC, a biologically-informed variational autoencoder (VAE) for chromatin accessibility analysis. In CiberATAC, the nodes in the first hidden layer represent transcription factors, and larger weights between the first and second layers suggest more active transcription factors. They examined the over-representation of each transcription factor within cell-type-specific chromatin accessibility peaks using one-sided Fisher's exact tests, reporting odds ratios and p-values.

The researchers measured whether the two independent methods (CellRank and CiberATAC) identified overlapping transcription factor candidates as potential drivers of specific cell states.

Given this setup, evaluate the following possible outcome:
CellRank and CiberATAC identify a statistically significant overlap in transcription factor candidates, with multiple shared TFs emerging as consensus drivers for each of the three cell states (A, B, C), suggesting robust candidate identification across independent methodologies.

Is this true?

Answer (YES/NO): NO